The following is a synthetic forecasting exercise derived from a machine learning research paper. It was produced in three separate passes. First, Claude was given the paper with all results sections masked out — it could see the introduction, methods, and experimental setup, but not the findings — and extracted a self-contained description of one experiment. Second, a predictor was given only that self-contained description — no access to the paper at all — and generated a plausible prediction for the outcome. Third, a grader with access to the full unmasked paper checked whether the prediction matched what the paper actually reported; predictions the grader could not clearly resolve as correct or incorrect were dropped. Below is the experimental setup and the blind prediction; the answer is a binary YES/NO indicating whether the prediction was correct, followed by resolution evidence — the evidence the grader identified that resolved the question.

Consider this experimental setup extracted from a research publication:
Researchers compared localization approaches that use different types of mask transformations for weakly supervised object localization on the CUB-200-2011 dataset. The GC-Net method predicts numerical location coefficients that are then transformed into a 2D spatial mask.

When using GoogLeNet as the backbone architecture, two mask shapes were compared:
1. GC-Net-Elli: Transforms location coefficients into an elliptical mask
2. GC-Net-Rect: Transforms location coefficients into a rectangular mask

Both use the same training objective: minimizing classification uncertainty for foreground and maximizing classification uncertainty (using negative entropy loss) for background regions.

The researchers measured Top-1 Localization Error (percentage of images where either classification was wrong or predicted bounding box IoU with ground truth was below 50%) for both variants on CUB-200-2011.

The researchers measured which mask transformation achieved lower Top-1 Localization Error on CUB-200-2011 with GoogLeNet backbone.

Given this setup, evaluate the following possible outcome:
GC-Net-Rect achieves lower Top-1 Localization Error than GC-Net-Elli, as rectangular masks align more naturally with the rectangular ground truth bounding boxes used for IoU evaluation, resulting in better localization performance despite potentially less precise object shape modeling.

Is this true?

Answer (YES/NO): YES